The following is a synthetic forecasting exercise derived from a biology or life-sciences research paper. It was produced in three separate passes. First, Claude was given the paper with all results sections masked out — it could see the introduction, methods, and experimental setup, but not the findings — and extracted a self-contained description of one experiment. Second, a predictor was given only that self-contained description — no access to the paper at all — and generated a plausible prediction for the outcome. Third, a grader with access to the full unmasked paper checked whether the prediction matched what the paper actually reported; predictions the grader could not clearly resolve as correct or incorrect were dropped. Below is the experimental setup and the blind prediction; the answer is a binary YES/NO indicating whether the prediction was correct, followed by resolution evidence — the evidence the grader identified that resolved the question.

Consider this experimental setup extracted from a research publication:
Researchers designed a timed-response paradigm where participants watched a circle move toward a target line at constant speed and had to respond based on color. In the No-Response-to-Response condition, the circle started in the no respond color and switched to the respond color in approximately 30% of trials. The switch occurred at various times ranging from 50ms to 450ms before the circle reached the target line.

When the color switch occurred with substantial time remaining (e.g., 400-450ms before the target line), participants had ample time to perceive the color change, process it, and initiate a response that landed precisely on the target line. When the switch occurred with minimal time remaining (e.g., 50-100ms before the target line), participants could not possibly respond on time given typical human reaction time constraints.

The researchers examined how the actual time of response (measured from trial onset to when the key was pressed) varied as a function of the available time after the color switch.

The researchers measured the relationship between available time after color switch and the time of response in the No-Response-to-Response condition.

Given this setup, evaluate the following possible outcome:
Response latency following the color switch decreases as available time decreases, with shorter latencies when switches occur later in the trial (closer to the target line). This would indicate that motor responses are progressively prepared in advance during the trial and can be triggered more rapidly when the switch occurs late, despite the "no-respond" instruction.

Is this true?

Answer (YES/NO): NO